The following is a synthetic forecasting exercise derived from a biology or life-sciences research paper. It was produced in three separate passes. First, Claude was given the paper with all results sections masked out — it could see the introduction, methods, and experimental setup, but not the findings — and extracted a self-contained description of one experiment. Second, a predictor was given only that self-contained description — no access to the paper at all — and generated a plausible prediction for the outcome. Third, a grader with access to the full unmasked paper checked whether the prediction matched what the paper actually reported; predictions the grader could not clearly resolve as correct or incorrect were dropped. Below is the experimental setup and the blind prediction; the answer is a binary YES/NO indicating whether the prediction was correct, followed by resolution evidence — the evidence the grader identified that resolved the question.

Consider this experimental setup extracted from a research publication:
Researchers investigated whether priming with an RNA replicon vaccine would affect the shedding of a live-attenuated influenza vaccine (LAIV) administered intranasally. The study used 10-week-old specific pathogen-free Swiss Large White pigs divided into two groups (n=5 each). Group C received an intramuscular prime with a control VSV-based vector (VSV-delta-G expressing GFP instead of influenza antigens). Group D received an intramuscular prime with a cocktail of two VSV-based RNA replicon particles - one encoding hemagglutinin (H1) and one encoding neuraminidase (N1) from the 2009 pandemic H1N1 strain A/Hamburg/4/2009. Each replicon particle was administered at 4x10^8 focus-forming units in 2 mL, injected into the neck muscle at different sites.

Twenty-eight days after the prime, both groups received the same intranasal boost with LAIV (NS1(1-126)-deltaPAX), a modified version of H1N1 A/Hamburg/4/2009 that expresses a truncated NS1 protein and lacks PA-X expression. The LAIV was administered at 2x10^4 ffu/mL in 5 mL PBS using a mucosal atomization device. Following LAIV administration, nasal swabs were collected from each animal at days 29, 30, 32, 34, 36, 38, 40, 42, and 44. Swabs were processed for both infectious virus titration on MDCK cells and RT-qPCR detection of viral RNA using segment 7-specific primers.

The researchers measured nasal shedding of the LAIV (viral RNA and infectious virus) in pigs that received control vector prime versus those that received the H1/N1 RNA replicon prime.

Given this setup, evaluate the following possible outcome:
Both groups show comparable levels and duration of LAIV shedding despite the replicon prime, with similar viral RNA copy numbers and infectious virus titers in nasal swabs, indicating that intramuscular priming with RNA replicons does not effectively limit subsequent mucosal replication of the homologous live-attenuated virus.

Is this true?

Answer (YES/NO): NO